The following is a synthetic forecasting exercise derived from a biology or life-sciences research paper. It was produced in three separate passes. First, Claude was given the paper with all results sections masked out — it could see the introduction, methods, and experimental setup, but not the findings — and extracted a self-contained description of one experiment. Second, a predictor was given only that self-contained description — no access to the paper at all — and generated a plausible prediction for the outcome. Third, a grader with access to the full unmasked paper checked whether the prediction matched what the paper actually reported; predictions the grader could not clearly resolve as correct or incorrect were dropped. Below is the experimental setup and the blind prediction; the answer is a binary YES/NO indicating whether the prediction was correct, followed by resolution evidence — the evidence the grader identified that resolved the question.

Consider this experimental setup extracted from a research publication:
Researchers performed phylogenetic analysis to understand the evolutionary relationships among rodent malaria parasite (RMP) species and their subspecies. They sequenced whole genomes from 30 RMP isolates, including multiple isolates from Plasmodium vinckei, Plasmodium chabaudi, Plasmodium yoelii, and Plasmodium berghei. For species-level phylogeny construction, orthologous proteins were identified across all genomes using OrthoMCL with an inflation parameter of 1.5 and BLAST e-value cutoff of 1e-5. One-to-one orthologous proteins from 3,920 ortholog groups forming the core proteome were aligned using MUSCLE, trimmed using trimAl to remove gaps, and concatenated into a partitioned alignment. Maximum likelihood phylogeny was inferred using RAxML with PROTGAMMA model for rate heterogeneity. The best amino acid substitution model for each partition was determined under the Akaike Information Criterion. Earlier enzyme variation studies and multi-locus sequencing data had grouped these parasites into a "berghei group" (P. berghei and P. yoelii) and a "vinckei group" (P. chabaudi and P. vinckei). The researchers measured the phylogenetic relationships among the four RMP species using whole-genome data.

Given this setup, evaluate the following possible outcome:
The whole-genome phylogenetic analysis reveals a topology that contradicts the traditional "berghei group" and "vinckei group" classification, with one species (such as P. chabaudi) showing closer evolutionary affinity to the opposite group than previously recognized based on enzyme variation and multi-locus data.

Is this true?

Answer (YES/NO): NO